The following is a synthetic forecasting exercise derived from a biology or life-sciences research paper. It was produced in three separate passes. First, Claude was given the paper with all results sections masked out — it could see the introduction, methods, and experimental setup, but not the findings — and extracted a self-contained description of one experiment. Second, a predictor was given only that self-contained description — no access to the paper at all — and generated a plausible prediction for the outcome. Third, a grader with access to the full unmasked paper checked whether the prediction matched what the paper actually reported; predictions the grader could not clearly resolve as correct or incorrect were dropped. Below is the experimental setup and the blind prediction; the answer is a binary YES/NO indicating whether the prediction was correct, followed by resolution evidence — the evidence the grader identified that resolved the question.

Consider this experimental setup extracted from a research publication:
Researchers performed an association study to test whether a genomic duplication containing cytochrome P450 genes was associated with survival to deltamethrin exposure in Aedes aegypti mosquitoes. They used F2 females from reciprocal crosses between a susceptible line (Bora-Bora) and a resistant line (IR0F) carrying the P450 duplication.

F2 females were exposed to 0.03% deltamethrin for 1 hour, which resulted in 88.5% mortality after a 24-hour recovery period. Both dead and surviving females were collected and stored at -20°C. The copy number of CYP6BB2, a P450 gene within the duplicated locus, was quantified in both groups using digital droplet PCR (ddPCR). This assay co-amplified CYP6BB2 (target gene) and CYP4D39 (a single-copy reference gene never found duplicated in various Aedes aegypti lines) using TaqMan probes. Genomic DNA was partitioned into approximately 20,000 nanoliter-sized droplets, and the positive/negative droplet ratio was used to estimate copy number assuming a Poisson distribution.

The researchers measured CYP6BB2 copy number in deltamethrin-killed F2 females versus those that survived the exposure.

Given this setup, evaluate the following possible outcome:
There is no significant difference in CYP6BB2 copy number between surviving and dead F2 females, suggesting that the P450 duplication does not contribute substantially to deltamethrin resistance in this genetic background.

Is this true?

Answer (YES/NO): NO